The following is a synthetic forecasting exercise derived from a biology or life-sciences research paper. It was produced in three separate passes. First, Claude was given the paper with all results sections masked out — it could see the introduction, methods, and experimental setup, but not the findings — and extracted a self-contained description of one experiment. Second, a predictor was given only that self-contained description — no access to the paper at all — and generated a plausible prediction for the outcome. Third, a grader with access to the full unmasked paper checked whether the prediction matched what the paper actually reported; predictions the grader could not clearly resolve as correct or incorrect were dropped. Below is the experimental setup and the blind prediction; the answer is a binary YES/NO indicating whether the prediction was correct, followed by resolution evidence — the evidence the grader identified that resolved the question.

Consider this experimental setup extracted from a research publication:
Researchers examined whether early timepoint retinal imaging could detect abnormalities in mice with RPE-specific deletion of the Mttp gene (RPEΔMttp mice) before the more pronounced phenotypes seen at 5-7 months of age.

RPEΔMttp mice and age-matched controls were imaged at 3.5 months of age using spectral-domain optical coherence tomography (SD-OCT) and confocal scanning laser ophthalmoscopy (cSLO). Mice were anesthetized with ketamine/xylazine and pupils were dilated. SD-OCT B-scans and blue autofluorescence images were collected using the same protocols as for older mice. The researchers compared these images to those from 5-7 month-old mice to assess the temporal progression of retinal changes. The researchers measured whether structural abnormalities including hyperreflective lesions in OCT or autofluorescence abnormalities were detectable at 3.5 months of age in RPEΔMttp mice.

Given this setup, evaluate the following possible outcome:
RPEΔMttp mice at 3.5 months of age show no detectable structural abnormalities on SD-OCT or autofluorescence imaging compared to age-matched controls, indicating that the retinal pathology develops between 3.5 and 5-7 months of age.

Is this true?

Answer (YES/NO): YES